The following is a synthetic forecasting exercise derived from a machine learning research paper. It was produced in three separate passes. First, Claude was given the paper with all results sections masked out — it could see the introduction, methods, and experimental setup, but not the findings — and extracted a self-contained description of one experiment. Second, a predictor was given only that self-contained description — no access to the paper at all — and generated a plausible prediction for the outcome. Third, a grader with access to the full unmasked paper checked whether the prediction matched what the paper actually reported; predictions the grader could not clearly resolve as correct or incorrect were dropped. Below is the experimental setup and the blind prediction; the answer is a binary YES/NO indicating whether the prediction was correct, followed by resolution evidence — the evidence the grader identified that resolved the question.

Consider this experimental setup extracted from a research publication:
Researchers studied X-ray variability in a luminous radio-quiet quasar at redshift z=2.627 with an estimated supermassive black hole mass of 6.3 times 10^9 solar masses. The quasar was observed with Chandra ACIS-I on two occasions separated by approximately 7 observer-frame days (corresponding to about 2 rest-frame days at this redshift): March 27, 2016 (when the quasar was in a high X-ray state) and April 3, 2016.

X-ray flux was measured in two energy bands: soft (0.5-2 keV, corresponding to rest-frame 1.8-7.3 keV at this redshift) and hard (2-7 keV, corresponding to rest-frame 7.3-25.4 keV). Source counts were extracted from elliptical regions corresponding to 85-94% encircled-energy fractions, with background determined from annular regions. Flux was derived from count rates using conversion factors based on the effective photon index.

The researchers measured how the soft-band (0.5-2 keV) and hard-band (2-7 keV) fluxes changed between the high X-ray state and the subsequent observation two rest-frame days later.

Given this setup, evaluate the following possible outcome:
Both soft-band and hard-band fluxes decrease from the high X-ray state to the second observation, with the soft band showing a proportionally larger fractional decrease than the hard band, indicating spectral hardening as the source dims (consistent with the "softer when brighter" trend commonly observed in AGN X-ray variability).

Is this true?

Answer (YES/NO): YES